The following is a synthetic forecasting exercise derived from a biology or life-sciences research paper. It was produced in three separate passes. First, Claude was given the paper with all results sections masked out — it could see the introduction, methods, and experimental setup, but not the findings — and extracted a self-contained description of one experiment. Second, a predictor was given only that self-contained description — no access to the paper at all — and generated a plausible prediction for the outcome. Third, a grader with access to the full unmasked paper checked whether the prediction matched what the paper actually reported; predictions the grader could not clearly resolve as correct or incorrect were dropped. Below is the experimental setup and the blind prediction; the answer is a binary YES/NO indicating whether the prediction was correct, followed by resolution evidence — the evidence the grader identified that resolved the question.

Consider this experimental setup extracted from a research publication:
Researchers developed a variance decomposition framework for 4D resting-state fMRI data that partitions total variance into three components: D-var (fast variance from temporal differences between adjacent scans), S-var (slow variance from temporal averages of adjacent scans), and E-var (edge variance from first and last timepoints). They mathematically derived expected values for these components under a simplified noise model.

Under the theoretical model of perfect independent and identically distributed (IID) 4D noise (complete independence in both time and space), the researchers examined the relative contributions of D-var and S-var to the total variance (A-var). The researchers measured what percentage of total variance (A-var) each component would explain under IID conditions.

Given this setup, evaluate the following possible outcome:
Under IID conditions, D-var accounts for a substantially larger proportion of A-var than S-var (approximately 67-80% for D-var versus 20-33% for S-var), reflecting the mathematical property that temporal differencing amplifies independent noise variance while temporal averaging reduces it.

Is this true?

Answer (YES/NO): NO